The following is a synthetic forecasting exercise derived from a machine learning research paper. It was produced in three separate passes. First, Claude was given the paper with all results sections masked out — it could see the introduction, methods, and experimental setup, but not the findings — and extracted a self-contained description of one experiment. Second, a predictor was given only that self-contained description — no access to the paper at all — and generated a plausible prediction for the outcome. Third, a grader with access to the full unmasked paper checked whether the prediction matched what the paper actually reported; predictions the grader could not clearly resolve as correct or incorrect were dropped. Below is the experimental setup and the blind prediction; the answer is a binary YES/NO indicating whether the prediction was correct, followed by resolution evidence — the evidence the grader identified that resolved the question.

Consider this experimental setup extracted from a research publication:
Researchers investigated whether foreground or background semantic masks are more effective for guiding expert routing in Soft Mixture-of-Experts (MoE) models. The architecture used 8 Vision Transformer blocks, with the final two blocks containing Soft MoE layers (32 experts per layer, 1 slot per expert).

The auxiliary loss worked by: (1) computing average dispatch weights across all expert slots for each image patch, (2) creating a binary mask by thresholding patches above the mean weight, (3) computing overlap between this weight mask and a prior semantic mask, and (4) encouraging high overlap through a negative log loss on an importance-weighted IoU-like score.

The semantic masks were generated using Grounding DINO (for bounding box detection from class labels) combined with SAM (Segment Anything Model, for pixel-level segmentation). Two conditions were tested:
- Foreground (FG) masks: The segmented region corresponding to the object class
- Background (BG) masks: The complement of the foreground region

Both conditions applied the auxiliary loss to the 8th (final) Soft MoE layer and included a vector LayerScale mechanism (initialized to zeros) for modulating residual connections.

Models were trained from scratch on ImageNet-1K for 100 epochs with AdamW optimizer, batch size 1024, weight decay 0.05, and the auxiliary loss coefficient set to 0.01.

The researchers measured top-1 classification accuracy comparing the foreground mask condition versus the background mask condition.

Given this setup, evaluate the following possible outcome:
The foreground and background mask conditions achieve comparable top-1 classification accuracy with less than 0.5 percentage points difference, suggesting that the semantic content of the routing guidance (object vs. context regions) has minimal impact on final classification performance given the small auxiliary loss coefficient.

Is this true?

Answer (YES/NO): NO